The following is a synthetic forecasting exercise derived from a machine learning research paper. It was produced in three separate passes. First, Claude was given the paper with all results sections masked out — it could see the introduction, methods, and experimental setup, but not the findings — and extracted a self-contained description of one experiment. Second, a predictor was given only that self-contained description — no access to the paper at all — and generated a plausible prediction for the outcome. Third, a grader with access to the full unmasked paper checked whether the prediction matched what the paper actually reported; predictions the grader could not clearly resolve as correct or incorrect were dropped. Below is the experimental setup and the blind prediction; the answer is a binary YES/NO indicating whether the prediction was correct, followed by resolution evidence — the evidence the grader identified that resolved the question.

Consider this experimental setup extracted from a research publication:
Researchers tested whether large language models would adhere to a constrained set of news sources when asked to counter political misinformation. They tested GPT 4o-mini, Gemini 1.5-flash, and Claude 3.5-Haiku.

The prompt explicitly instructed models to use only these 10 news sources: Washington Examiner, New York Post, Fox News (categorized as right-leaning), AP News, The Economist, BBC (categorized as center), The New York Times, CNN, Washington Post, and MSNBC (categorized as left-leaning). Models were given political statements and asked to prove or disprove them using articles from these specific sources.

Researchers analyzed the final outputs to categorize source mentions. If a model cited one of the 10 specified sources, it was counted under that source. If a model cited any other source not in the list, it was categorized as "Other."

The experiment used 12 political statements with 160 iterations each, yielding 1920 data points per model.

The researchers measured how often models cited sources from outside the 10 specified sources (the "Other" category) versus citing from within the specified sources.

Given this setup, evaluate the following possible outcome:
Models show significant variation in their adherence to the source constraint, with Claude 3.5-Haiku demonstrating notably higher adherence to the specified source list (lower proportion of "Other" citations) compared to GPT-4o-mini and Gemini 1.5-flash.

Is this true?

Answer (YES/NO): NO